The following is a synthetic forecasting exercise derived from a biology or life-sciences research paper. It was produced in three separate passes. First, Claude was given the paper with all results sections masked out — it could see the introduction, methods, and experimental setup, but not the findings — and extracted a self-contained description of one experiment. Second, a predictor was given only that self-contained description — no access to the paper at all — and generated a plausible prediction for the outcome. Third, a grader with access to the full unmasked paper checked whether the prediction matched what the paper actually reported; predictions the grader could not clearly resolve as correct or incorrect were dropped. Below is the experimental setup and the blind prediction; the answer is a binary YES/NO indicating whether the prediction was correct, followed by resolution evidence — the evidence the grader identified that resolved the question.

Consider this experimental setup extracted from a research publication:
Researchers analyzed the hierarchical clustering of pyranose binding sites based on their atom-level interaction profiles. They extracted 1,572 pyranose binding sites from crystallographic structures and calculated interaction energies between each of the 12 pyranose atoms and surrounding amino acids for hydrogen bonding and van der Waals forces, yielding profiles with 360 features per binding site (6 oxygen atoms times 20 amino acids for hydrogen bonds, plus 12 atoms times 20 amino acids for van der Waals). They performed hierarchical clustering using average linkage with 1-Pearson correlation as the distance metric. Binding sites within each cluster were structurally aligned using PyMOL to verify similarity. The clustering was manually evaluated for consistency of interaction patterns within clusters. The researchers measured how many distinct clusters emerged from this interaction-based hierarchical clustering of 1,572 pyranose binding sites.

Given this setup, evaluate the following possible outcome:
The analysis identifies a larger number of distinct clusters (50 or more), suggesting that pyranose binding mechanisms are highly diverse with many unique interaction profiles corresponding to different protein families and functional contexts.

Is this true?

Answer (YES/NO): YES